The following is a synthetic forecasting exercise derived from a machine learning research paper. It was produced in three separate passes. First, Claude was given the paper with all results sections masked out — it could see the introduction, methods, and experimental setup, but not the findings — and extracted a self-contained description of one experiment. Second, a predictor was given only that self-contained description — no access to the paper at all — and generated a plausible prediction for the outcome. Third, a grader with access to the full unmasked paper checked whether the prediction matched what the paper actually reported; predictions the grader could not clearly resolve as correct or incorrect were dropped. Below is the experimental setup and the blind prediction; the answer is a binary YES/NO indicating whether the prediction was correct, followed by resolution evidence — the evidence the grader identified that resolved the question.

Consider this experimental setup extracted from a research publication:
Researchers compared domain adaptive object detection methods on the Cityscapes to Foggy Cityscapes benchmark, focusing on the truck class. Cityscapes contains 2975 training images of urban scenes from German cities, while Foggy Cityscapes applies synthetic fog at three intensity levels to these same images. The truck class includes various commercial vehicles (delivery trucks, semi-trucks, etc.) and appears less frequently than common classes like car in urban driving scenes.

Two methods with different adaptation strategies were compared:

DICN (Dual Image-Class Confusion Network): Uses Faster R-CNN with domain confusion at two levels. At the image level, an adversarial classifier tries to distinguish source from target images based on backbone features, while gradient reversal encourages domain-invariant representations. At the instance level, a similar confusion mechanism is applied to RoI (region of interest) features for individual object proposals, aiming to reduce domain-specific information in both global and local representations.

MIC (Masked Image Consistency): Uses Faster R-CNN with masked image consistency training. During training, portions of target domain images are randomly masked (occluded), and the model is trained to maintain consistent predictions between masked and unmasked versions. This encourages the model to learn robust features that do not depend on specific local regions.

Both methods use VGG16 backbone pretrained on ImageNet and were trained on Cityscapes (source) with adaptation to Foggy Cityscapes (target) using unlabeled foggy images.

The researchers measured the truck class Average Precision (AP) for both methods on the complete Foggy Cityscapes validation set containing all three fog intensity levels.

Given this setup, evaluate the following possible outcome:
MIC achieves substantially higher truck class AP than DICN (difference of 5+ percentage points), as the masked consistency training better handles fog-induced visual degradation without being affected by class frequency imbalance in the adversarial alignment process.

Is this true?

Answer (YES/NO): YES